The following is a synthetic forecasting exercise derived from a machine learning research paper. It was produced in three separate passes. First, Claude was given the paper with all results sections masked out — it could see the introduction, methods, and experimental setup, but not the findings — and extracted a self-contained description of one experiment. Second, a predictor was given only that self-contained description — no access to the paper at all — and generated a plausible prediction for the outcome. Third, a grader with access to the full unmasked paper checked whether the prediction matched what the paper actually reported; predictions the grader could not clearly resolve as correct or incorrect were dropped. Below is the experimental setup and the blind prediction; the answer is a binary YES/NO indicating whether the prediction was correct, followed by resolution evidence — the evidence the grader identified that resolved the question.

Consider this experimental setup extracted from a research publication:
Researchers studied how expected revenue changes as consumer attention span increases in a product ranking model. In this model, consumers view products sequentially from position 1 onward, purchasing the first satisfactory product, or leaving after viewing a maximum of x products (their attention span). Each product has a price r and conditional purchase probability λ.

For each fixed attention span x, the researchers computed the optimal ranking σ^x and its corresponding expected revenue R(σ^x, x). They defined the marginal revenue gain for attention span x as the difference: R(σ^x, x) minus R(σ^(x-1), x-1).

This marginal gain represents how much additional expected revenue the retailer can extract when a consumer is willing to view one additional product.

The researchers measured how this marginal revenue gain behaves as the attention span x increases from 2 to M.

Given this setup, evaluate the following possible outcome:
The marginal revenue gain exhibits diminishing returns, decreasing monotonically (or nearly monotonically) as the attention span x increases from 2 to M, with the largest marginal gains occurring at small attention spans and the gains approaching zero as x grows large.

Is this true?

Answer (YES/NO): YES